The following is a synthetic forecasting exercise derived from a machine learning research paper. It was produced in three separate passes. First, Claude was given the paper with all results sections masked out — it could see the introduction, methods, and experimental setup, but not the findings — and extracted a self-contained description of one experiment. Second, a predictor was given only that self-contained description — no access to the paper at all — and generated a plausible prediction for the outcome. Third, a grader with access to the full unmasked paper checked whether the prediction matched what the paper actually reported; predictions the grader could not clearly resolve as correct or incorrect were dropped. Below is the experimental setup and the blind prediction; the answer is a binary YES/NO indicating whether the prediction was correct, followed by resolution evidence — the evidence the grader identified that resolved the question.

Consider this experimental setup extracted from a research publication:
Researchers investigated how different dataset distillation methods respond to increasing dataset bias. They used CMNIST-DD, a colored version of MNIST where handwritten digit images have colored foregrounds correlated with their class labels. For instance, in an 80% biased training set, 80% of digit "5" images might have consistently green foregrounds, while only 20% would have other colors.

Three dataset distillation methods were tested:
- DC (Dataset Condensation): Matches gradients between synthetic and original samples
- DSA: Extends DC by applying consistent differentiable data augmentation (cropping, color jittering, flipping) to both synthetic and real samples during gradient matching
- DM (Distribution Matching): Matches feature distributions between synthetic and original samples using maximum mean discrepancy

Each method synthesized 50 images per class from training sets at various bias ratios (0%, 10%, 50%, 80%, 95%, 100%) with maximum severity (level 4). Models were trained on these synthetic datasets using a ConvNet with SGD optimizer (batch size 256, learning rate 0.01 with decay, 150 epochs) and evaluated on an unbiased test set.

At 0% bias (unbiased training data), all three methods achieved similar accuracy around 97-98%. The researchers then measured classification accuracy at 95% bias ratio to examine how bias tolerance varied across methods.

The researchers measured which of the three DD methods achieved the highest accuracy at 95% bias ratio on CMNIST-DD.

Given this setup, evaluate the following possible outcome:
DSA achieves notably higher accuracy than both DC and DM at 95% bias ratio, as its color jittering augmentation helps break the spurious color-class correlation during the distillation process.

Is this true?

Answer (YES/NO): YES